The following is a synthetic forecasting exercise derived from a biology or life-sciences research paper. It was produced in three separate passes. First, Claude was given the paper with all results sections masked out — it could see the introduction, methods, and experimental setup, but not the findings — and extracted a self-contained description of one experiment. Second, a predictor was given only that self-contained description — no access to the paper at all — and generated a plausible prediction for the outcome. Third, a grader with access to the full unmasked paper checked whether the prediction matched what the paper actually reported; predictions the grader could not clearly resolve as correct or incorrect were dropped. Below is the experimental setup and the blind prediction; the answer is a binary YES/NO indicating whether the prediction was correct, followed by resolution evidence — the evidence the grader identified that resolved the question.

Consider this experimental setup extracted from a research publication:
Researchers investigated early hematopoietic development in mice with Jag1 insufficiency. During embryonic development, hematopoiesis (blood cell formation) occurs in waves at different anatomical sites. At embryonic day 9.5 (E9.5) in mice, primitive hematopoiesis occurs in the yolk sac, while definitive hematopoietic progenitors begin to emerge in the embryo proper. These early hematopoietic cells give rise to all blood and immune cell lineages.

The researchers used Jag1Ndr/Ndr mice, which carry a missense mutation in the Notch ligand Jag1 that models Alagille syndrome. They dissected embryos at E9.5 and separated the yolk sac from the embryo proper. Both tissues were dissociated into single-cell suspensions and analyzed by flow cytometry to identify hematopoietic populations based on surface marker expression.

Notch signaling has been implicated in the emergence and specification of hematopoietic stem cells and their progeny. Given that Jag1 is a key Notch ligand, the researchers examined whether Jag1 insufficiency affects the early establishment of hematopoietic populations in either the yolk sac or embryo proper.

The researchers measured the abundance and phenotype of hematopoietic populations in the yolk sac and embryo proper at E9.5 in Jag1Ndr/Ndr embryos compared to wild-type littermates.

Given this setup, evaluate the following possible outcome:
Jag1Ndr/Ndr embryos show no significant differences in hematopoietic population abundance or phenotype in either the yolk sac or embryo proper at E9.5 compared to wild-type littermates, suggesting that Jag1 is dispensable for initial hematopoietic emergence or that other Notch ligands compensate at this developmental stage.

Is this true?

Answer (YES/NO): YES